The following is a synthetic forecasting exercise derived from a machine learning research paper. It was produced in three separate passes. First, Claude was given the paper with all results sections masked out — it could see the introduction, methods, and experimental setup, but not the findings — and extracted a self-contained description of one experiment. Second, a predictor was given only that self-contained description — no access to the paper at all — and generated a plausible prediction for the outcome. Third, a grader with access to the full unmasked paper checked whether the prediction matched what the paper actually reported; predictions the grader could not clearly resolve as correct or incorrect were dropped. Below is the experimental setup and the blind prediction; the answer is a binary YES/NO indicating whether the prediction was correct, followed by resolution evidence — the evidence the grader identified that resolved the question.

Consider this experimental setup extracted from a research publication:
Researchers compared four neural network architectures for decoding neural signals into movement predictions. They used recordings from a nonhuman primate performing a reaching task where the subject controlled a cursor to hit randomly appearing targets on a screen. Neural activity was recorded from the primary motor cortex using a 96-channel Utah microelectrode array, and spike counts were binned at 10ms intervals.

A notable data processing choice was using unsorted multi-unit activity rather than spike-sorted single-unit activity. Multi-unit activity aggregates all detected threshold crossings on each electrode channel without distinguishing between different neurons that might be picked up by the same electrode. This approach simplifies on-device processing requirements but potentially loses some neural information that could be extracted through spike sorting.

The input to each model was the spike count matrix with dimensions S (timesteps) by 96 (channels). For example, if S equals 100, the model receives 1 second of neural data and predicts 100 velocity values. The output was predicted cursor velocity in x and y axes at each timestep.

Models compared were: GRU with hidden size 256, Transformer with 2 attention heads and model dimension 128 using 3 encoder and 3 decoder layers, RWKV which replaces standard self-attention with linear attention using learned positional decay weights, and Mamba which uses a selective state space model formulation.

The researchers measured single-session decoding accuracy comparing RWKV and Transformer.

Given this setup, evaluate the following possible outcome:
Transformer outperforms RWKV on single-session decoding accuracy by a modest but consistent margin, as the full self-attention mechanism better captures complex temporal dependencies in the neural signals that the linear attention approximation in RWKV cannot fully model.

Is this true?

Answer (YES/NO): NO